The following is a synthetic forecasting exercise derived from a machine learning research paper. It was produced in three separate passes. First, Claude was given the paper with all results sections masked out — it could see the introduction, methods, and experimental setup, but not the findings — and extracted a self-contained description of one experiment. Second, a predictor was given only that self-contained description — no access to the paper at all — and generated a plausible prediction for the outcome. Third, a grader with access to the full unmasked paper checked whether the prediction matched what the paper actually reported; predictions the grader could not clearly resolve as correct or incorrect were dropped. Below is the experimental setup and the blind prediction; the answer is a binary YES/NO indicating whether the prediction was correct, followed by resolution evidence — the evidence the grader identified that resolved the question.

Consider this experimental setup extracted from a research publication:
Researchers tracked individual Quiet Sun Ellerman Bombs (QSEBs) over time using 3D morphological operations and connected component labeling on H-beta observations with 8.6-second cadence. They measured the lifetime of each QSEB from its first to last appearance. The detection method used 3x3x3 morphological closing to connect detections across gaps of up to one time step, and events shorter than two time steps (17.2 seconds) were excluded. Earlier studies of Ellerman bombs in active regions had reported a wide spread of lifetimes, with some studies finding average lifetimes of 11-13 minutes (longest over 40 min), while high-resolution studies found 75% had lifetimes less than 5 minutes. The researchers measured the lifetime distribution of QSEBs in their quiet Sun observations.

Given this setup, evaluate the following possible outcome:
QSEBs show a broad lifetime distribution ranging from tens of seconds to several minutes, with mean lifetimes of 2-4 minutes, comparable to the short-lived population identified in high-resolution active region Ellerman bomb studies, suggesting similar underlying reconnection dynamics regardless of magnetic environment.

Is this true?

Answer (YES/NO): NO